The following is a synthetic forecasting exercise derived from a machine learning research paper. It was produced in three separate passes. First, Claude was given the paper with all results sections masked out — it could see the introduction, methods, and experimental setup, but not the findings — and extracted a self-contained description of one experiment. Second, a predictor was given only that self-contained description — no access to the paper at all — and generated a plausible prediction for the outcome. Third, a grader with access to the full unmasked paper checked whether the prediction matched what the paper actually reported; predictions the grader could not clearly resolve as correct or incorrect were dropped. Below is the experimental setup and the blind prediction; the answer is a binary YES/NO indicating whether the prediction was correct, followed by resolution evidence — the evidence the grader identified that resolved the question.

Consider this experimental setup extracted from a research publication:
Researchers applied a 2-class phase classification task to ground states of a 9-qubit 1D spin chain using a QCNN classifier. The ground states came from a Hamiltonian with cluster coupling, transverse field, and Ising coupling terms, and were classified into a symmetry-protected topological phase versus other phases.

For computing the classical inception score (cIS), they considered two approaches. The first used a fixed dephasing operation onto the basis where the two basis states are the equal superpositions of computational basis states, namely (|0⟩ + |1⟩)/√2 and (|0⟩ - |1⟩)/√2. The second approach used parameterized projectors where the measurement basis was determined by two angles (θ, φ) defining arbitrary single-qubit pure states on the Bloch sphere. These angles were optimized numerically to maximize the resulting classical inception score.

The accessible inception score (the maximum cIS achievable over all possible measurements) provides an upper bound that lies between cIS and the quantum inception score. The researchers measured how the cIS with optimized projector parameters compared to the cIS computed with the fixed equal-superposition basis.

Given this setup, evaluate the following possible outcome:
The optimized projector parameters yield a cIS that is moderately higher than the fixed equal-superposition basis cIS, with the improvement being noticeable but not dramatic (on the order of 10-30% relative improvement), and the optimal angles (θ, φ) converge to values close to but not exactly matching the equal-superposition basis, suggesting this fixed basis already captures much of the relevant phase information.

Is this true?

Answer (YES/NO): NO